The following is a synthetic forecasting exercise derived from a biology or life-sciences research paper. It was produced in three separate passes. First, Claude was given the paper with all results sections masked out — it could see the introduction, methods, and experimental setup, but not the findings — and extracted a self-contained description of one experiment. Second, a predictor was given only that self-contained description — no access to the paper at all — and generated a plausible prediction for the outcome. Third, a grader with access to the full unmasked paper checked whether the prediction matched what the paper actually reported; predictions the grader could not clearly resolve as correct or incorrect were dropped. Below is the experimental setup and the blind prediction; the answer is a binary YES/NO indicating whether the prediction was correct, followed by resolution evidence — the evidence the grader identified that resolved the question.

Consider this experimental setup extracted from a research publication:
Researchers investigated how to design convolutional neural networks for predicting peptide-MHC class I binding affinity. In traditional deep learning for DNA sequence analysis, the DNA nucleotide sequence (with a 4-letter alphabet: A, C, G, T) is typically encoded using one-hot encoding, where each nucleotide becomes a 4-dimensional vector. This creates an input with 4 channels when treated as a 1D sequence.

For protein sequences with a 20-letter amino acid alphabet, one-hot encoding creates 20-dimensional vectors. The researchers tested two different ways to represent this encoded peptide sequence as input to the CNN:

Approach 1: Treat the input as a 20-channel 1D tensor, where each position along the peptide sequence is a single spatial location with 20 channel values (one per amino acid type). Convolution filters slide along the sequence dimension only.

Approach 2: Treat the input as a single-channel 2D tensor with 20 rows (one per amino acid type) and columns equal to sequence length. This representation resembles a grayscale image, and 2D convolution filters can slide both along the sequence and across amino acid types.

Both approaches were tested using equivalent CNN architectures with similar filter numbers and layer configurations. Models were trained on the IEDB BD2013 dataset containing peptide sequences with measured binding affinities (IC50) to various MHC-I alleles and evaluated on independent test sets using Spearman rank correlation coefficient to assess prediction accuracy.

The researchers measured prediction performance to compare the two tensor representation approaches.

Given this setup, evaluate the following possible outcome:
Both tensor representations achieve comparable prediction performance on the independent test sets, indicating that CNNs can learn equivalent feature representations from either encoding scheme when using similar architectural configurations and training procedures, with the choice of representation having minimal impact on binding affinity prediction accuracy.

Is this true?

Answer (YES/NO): NO